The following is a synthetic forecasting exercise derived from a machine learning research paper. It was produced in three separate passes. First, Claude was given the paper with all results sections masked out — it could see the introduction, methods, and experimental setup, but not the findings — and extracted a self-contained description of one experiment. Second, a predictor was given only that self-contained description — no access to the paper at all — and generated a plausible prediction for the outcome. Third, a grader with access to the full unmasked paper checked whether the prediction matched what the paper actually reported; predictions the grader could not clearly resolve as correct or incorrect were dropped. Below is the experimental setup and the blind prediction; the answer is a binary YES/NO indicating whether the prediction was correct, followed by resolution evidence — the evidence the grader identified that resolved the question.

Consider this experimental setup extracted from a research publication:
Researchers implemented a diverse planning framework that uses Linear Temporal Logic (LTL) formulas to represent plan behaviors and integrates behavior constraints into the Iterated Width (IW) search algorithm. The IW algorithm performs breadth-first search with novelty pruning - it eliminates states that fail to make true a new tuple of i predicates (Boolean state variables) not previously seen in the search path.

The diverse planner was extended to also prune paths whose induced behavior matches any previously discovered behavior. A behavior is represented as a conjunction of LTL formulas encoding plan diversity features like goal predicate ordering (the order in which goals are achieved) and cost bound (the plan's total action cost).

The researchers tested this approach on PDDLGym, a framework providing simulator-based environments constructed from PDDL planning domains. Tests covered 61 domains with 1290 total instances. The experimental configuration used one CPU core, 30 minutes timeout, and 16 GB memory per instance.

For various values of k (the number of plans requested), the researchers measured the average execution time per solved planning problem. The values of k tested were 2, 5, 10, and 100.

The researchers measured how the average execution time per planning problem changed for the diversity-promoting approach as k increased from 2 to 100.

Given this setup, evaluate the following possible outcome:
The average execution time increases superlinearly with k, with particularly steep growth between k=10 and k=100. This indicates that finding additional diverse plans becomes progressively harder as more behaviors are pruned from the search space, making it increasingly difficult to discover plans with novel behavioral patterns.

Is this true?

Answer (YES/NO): NO